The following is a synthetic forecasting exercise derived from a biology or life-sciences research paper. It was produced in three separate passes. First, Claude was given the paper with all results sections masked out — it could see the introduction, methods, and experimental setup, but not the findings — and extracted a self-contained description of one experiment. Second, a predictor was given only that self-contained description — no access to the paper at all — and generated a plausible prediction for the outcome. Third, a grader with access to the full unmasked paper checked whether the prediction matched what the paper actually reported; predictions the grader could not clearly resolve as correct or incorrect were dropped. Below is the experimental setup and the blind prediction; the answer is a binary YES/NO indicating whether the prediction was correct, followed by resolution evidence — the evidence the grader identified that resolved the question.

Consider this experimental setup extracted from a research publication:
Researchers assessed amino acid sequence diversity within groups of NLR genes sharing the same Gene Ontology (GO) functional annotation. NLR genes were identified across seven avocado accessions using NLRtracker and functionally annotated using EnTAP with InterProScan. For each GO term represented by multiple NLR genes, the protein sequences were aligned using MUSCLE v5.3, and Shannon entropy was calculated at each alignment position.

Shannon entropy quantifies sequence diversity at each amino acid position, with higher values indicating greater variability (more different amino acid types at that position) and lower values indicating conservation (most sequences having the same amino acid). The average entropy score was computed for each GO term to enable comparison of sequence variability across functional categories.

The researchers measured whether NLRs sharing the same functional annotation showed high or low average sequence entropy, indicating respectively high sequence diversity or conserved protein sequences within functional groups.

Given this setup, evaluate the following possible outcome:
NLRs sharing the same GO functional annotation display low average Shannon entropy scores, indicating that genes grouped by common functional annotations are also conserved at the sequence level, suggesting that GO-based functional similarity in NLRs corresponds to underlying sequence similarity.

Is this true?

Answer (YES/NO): NO